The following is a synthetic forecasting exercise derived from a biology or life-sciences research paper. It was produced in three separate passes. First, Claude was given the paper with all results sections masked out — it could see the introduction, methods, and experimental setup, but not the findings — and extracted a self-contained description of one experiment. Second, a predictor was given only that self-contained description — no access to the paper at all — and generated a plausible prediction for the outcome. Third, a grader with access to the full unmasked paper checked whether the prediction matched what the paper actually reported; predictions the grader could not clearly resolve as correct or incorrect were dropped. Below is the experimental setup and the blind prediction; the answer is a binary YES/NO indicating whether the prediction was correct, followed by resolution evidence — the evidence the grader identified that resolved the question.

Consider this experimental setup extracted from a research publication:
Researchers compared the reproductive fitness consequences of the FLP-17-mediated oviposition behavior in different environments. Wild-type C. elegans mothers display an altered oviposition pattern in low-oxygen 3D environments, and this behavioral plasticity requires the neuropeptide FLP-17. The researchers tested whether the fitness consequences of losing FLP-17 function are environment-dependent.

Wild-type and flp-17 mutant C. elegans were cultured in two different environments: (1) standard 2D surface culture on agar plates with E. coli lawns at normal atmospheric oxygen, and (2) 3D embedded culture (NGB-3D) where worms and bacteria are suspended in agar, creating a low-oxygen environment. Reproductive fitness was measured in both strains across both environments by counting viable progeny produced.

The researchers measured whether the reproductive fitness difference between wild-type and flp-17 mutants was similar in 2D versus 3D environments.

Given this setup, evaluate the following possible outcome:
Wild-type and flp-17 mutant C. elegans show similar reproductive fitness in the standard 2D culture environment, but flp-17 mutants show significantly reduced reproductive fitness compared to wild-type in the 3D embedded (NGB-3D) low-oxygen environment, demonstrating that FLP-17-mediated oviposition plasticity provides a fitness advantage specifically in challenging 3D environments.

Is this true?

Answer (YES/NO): YES